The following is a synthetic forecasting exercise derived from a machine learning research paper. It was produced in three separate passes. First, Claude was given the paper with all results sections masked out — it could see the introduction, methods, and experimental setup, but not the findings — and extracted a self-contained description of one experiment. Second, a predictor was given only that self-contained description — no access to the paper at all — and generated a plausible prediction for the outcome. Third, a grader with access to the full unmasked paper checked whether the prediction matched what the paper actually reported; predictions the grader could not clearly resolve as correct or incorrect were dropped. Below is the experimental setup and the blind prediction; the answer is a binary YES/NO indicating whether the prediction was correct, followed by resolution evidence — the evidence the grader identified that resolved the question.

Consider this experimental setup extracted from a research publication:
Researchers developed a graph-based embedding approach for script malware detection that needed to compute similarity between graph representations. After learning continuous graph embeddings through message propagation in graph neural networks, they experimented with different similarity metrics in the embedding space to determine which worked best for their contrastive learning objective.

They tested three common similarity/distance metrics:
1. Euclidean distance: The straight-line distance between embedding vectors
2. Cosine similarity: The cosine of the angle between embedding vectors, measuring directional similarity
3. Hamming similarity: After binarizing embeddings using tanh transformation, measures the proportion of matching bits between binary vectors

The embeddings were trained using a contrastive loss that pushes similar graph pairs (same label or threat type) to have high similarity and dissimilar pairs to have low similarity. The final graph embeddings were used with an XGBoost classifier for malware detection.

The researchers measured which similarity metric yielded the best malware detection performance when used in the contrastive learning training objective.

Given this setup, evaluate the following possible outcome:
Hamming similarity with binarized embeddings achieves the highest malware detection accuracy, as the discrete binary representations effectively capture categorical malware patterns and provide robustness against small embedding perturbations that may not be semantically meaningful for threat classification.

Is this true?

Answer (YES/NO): YES